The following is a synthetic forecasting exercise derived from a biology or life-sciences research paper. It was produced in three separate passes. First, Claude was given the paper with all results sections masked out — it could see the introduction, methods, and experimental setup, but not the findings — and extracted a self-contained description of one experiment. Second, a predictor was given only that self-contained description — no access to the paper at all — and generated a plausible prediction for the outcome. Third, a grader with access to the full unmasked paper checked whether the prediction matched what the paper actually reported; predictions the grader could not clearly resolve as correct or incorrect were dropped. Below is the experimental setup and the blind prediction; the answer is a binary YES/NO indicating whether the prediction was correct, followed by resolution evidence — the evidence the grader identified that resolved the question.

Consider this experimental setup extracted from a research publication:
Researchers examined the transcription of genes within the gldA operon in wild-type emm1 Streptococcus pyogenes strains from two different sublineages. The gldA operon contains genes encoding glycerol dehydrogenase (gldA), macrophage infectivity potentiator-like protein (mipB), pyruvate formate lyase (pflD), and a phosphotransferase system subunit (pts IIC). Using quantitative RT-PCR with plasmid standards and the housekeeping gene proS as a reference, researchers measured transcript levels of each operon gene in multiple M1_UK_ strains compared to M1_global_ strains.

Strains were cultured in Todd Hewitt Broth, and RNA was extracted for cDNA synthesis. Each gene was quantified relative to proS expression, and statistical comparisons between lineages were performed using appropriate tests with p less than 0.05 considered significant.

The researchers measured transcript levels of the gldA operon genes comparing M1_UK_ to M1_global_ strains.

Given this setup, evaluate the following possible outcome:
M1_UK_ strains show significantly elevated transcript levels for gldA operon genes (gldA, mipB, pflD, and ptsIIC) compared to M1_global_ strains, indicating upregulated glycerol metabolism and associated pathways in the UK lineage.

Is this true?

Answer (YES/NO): YES